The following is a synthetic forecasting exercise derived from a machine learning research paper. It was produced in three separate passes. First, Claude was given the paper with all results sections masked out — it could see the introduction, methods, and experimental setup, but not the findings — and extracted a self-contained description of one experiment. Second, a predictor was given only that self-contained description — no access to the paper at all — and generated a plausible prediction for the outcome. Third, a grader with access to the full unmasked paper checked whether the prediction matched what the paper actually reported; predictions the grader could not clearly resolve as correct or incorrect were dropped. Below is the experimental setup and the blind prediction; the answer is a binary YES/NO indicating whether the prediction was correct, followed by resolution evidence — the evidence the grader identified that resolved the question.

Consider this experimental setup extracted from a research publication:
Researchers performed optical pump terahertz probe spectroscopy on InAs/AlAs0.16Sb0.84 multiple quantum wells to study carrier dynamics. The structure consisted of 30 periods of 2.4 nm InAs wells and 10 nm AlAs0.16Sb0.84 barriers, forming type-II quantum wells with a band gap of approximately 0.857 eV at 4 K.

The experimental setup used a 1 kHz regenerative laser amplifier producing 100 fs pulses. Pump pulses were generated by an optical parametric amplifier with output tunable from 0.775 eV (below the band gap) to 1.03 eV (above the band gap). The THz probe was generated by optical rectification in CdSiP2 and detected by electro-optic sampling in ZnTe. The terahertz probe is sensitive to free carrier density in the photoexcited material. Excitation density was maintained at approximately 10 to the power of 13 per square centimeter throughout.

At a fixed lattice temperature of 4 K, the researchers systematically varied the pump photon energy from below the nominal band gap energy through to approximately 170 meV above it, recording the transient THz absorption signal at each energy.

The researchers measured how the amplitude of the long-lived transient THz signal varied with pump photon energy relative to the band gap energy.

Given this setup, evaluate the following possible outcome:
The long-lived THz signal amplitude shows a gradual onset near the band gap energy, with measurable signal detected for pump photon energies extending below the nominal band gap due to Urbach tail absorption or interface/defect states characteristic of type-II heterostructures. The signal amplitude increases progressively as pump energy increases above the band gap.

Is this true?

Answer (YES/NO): YES